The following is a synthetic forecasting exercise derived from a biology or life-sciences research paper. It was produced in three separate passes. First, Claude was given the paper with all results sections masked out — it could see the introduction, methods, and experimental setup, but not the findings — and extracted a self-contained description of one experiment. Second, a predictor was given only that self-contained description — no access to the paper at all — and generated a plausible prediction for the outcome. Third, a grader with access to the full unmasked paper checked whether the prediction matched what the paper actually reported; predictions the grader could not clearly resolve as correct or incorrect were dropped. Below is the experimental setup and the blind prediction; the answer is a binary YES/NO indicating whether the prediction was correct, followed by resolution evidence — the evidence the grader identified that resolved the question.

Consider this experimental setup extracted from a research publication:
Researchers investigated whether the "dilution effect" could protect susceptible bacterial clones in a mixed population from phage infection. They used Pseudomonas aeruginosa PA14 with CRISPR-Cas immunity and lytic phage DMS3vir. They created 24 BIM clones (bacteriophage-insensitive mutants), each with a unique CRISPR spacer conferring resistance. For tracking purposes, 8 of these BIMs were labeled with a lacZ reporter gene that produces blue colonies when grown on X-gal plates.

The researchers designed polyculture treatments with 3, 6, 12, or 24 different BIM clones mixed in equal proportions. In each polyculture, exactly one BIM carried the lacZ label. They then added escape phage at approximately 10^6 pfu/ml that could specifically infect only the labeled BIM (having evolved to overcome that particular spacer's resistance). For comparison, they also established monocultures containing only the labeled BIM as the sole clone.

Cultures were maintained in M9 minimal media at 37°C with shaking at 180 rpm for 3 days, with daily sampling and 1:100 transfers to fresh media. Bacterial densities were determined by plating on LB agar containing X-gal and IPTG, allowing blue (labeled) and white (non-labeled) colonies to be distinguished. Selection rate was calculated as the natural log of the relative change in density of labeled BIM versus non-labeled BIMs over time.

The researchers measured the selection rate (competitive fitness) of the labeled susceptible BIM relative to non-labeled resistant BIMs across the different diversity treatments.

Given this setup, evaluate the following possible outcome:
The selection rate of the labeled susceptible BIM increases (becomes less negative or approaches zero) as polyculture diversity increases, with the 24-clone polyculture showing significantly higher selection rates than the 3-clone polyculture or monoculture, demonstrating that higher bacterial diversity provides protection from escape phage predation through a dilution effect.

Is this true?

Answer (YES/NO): YES